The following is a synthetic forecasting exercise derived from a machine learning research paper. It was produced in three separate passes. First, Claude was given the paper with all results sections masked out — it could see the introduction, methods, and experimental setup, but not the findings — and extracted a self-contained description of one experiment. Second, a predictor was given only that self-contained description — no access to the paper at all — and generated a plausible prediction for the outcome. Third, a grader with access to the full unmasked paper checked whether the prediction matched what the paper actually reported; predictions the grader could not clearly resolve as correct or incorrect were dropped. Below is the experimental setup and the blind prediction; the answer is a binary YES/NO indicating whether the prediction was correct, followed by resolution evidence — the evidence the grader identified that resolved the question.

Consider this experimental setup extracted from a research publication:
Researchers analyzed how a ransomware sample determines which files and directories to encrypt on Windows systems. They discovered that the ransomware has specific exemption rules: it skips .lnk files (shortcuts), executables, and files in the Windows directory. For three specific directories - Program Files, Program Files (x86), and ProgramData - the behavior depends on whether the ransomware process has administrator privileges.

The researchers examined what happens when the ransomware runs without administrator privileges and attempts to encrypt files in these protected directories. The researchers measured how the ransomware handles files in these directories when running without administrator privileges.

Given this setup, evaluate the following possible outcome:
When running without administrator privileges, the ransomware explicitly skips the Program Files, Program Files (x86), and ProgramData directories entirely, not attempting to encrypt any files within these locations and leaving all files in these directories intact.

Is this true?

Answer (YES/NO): NO